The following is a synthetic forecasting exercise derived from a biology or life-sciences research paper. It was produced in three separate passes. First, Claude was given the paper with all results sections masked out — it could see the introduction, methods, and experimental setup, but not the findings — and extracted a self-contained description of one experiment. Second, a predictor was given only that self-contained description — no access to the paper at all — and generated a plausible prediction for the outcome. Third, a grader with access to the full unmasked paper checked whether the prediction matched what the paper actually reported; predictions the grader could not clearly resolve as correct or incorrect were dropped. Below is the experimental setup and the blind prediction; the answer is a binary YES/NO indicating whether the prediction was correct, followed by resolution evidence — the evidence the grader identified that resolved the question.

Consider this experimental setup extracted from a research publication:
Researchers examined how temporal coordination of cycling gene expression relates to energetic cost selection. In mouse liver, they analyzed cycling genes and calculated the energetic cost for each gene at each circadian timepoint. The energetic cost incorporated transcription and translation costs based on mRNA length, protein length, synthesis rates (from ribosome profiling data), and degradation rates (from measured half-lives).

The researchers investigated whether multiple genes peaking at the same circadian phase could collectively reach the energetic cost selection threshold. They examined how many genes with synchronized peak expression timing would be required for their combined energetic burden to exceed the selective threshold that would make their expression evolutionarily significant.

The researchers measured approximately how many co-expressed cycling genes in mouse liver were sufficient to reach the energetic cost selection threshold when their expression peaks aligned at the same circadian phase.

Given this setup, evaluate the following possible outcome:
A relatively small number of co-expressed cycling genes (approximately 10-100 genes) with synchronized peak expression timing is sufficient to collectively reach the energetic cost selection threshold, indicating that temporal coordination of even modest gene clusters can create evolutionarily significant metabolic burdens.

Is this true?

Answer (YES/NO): YES